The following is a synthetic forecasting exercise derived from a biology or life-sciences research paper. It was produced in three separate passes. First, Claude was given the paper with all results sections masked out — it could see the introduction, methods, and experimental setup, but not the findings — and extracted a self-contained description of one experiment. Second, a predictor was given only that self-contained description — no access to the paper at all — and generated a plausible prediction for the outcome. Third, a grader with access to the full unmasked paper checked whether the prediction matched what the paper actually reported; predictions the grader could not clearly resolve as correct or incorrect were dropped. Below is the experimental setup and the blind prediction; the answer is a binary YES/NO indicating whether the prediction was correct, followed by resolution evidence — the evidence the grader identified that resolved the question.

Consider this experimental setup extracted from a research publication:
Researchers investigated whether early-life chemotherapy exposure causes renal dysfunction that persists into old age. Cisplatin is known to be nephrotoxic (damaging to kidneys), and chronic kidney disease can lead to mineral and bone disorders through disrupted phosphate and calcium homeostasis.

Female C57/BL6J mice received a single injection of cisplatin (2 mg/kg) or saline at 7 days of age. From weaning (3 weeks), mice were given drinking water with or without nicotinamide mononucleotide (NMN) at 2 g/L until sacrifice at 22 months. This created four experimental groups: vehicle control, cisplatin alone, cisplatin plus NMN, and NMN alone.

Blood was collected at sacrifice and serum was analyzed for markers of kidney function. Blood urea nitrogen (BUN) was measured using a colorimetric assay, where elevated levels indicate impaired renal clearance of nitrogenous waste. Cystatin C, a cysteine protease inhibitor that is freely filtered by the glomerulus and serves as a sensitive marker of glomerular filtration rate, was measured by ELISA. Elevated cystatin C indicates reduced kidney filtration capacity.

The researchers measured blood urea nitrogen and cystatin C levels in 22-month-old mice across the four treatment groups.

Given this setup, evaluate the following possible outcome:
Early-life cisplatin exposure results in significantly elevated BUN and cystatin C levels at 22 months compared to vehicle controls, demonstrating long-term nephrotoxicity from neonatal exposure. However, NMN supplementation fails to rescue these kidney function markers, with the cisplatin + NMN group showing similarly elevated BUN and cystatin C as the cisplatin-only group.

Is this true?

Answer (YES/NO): NO